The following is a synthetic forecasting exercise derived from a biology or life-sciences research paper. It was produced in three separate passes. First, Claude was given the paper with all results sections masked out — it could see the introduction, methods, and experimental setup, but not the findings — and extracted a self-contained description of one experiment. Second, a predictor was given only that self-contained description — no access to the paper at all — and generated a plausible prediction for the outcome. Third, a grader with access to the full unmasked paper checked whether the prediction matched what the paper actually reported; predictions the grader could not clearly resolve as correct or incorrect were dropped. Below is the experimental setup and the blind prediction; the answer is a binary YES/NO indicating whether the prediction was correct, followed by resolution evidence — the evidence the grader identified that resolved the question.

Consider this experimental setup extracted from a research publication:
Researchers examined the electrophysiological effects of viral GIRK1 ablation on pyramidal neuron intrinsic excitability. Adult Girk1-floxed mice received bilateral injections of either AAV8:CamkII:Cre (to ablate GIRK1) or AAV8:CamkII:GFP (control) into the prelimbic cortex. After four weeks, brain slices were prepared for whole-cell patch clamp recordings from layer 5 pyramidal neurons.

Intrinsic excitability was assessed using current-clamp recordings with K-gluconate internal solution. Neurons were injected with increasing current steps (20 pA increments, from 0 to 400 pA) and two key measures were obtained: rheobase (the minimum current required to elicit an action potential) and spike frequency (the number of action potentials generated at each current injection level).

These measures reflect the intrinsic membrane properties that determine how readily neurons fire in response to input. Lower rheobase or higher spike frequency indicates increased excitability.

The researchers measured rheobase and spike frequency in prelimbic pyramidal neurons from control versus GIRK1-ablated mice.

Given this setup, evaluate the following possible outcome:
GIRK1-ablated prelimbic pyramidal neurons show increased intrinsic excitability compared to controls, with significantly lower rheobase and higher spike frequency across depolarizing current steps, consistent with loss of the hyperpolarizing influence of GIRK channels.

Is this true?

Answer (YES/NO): NO